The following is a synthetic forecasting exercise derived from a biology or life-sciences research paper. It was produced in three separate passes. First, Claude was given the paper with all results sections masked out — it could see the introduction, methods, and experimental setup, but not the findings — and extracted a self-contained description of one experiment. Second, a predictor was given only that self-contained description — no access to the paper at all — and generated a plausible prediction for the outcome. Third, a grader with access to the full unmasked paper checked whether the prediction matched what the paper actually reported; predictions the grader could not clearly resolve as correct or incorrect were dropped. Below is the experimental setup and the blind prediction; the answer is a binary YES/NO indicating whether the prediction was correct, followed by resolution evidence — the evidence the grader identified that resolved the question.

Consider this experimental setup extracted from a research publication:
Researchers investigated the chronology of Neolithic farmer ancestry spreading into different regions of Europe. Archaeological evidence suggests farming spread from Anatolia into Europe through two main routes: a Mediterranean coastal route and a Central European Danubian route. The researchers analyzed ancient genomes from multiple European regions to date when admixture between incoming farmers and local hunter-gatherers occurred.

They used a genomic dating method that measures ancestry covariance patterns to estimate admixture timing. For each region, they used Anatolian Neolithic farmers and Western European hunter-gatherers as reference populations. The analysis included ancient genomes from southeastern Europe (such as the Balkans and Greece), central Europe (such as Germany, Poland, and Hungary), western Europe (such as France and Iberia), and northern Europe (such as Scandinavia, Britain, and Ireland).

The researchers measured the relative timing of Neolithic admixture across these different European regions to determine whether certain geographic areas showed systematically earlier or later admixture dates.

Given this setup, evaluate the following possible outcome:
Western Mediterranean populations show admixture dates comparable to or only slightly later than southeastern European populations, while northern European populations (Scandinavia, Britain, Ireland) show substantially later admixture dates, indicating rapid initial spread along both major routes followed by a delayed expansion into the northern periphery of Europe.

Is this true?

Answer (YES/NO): YES